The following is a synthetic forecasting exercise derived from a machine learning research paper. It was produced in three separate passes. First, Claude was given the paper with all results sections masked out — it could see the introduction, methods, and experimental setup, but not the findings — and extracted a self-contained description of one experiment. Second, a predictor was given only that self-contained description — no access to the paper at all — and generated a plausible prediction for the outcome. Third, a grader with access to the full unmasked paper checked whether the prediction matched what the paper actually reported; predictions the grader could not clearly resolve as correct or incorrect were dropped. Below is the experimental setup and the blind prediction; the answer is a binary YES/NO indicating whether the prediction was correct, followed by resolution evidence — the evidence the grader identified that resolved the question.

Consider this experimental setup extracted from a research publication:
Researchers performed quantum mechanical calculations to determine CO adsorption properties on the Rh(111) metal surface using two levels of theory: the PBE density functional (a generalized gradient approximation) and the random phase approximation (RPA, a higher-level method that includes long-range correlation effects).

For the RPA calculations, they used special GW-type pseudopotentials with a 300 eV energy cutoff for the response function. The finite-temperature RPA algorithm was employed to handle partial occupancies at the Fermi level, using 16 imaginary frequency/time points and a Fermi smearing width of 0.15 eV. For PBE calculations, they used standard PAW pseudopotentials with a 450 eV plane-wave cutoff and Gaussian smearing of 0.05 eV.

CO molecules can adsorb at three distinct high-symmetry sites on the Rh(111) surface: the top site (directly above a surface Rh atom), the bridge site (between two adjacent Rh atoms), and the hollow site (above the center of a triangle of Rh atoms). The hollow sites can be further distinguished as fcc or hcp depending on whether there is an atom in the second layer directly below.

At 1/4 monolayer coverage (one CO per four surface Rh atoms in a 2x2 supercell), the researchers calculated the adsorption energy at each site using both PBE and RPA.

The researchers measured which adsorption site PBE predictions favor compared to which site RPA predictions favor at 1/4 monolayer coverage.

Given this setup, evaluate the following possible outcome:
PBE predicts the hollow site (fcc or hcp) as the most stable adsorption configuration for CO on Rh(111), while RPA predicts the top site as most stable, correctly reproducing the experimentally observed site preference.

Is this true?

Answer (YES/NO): YES